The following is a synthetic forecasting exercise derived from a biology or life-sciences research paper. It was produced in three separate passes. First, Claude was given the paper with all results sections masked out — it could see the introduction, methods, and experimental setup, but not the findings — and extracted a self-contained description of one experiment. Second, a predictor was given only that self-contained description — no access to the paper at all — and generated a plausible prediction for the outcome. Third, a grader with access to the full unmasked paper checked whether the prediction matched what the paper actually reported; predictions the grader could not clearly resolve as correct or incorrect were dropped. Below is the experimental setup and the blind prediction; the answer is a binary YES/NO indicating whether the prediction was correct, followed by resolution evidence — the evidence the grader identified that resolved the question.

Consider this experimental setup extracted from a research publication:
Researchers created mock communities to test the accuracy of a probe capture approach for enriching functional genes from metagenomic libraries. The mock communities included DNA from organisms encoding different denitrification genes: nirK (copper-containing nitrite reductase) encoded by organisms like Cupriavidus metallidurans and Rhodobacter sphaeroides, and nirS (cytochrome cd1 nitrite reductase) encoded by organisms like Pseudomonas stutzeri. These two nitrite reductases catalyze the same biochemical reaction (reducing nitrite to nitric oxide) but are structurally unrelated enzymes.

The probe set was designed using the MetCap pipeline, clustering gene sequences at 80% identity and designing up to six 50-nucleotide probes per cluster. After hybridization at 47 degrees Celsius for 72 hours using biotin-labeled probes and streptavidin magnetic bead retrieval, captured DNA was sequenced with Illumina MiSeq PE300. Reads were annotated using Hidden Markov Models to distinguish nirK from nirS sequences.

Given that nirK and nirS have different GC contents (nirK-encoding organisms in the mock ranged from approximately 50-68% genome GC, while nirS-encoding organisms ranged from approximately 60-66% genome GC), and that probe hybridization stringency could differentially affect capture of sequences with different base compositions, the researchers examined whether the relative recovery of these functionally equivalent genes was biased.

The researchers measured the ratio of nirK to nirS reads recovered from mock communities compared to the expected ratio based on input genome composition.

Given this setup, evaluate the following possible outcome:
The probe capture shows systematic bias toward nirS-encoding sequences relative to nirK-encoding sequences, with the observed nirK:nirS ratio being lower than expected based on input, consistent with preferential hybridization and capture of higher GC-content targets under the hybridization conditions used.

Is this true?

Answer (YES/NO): YES